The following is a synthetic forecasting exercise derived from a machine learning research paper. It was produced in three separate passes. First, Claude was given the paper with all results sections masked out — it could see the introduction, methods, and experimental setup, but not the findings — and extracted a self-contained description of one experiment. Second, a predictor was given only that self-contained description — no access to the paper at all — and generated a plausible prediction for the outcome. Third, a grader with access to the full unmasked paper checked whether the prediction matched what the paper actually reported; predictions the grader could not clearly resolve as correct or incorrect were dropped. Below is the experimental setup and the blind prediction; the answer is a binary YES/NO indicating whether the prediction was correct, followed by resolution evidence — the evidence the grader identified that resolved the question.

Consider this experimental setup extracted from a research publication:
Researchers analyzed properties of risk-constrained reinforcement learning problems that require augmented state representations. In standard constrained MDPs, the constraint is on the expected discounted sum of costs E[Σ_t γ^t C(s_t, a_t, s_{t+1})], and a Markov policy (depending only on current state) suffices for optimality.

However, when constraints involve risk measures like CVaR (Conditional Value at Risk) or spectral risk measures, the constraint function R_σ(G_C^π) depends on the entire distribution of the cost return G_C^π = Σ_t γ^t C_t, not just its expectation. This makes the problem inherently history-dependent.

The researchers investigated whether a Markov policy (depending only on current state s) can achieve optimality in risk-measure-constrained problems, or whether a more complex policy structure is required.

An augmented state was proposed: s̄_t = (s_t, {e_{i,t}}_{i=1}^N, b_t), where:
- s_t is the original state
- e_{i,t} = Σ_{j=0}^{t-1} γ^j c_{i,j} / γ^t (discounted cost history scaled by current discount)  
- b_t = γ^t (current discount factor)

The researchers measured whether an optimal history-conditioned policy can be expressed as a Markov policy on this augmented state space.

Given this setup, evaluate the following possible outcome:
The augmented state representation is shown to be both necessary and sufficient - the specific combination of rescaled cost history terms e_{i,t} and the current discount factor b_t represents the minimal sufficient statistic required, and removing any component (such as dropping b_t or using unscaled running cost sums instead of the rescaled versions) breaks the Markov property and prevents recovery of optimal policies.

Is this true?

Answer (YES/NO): NO